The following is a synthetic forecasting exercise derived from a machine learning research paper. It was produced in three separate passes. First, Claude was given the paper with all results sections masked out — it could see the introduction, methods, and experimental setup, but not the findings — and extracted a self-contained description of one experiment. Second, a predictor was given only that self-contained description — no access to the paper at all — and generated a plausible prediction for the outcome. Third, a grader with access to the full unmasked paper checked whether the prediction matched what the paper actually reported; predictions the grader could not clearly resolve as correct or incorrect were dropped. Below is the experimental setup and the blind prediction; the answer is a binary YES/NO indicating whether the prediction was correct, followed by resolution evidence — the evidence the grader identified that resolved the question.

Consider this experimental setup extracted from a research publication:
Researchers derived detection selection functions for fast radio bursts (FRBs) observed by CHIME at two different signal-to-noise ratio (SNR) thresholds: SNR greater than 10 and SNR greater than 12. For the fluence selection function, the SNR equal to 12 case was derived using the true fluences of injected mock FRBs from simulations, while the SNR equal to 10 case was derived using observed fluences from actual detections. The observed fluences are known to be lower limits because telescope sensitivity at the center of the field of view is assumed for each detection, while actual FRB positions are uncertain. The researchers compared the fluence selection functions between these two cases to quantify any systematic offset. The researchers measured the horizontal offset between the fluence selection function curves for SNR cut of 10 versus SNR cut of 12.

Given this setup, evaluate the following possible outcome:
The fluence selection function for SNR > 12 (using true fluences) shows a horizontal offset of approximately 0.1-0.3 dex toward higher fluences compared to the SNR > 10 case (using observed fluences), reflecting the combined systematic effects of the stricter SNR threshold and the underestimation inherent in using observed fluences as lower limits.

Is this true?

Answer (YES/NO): NO